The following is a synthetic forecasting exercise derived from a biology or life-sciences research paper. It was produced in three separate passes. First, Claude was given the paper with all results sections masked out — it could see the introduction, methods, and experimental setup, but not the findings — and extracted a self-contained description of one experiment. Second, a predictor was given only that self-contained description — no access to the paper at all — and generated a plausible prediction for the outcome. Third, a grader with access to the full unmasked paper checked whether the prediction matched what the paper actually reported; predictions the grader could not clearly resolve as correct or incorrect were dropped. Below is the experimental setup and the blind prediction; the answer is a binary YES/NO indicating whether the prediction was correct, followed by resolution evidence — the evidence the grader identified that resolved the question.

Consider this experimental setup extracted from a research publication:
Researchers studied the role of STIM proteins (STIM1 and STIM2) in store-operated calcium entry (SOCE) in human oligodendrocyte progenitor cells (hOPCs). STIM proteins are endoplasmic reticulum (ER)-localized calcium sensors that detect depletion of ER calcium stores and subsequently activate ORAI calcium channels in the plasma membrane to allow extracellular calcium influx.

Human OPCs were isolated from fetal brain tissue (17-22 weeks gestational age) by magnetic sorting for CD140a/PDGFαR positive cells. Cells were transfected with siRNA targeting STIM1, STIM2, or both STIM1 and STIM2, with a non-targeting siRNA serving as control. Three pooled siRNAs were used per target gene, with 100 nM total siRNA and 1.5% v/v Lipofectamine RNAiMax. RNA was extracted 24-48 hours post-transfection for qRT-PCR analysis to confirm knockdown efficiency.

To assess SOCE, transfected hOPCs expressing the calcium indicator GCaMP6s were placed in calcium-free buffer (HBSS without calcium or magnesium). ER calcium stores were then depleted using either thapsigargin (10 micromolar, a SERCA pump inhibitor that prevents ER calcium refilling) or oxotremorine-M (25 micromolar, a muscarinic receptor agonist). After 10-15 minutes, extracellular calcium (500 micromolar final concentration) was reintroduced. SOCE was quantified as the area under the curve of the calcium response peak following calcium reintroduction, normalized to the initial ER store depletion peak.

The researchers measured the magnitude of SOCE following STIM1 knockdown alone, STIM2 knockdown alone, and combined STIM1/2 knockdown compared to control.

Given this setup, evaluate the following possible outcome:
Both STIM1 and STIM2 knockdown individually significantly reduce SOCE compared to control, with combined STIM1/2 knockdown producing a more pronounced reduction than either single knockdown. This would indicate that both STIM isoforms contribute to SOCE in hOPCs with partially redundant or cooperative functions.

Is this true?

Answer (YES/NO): NO